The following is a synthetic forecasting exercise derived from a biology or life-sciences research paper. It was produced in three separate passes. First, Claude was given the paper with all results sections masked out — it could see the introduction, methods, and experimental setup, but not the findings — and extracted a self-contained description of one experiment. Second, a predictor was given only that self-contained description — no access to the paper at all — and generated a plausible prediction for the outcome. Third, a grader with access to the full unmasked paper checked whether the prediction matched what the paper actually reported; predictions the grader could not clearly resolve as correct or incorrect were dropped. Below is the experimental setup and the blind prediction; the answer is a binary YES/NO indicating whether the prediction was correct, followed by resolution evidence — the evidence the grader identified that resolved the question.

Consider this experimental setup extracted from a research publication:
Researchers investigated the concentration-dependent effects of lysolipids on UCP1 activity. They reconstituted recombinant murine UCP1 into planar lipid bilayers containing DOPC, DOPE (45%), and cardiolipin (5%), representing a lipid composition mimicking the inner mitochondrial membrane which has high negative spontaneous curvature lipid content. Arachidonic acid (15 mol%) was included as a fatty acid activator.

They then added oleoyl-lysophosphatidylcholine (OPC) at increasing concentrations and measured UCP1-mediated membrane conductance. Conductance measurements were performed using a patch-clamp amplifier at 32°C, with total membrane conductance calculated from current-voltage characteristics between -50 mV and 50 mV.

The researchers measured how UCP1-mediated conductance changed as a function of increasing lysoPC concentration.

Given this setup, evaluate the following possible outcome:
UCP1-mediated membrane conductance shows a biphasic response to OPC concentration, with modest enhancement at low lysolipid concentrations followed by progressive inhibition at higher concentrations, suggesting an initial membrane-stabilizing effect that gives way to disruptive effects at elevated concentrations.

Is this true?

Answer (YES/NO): NO